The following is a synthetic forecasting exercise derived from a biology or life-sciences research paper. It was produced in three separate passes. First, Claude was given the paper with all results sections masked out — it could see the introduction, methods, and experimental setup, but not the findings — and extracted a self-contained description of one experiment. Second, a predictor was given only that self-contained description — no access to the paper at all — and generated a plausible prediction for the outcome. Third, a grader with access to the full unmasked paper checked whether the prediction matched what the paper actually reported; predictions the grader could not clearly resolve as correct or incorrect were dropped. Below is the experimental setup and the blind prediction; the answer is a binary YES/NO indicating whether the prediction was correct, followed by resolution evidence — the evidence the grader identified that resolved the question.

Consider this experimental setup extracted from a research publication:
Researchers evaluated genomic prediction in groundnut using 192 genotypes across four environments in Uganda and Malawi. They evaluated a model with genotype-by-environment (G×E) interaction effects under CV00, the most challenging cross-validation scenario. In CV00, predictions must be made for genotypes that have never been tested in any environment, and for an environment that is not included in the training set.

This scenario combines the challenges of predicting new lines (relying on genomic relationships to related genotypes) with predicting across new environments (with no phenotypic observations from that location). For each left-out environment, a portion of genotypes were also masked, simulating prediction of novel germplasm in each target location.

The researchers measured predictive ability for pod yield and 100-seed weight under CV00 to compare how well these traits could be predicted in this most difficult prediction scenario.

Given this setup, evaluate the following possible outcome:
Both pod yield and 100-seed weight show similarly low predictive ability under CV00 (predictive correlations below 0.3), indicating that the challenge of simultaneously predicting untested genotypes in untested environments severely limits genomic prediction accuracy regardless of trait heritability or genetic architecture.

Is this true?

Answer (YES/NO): NO